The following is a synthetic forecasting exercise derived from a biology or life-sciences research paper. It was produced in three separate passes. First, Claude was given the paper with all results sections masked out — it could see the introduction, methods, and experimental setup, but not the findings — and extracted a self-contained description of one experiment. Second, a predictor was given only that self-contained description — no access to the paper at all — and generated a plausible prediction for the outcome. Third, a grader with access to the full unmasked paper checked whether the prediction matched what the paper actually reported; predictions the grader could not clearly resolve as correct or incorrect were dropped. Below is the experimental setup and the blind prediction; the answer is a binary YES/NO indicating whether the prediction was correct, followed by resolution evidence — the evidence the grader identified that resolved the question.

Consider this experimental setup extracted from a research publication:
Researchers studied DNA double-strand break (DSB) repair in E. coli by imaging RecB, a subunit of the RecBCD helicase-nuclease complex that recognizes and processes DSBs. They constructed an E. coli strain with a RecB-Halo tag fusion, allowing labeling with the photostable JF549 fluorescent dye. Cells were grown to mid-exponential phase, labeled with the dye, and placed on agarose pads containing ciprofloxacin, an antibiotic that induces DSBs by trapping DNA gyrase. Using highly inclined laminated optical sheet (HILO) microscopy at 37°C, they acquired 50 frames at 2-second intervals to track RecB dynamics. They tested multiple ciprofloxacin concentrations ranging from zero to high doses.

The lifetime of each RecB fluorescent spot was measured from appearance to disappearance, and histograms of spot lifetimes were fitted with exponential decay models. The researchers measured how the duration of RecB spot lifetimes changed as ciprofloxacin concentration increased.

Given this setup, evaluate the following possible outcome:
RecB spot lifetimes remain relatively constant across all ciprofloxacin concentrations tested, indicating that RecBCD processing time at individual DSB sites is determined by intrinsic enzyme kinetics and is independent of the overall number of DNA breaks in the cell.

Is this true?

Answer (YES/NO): YES